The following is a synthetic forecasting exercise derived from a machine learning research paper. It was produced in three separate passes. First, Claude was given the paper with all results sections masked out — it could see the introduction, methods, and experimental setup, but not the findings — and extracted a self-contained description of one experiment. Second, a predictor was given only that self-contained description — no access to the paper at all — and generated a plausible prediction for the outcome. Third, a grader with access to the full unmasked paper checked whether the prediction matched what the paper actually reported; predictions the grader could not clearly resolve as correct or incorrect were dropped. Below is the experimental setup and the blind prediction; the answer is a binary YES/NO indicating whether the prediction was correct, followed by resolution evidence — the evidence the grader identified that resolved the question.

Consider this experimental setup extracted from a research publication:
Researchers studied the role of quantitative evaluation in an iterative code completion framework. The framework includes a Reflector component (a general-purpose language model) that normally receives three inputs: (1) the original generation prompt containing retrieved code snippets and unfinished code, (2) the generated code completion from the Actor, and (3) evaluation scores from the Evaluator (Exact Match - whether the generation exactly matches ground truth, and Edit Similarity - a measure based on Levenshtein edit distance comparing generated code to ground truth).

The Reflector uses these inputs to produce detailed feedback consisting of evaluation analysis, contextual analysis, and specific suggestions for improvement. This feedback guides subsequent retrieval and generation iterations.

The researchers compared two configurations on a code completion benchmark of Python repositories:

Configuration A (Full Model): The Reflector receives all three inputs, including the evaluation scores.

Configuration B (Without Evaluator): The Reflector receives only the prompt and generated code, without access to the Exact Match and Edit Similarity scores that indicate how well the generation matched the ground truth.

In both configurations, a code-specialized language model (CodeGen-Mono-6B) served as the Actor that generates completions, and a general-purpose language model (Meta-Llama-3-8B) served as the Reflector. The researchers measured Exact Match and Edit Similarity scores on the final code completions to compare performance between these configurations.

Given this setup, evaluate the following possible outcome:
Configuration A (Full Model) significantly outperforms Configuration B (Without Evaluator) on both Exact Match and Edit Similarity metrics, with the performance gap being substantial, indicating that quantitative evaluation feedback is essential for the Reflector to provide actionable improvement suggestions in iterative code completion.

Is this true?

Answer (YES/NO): YES